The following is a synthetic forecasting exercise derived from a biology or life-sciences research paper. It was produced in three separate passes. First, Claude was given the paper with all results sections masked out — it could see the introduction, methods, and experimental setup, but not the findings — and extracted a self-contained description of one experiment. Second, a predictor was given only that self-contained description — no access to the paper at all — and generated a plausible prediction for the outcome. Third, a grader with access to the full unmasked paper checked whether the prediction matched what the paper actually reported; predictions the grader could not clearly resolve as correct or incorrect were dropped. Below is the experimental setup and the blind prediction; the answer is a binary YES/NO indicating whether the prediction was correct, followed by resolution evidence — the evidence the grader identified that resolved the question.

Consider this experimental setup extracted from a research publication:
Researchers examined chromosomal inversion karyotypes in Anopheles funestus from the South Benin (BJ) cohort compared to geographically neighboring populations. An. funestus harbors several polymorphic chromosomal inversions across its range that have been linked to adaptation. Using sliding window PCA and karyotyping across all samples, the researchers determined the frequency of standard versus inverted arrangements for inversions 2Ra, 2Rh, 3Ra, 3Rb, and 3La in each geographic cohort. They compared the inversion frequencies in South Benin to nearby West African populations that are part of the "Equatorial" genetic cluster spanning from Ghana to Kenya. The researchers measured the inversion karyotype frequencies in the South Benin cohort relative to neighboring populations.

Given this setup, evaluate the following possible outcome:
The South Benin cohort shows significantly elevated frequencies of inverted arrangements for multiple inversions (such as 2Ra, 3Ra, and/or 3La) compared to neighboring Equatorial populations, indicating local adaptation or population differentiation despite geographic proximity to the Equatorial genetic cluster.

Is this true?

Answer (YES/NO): NO